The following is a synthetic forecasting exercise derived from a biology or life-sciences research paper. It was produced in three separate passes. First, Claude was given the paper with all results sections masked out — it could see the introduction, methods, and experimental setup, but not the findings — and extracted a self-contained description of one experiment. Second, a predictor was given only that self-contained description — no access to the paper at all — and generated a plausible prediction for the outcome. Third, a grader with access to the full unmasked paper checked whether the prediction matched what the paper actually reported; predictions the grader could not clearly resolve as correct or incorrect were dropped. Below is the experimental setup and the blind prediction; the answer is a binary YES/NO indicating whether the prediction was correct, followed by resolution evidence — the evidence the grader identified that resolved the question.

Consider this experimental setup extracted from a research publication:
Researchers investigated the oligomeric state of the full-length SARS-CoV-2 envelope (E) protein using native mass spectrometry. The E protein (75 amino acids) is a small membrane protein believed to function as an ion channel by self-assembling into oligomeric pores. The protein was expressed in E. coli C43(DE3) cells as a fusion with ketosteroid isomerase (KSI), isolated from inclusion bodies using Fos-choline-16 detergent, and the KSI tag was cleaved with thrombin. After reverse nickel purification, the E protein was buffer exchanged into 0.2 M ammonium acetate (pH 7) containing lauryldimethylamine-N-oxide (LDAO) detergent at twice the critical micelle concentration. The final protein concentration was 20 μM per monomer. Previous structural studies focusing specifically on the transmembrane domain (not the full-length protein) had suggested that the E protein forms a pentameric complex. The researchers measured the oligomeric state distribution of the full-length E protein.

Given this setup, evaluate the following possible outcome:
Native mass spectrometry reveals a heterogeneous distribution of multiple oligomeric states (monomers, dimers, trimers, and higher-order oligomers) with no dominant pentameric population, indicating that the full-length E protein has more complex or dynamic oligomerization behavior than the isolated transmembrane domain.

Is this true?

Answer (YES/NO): NO